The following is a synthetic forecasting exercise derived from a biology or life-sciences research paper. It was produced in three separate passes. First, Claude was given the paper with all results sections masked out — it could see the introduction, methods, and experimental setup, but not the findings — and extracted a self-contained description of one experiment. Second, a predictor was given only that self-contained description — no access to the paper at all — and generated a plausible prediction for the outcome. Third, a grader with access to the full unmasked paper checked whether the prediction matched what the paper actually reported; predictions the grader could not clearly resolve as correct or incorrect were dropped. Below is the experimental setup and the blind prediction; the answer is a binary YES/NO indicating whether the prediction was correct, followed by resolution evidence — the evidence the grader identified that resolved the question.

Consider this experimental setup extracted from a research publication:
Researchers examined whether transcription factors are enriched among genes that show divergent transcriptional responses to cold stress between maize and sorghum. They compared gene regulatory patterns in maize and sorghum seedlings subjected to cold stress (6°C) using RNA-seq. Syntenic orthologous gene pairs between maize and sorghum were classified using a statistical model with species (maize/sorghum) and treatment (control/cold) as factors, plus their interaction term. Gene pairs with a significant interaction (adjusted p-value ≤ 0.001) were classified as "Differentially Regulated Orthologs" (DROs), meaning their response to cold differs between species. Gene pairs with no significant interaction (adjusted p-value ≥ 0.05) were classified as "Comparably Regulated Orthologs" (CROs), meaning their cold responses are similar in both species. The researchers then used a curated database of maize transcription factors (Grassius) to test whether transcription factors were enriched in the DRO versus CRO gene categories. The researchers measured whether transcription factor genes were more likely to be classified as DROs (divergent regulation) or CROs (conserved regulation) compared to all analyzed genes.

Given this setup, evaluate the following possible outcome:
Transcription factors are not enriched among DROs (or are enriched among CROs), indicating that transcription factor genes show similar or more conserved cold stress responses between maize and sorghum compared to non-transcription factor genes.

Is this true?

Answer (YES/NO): YES